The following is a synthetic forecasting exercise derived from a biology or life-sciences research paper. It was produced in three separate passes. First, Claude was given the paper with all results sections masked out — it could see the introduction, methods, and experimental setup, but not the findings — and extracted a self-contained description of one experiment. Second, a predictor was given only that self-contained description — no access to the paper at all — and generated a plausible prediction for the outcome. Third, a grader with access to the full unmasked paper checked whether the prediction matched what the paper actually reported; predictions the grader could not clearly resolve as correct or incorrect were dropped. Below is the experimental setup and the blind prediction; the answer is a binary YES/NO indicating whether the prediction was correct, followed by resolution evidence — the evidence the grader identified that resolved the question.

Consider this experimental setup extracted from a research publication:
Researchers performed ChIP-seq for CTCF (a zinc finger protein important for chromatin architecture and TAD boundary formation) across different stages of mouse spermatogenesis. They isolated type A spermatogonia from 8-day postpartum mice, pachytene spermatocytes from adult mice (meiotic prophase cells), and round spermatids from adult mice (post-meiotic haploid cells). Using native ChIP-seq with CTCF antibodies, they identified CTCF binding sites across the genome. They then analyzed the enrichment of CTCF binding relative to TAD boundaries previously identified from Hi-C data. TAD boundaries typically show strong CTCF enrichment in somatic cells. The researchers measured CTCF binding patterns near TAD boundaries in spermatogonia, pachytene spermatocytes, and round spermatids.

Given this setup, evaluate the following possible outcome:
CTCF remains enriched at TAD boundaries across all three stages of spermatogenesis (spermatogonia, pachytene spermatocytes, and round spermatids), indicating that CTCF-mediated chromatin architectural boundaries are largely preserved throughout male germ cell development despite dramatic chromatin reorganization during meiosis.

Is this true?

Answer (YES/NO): NO